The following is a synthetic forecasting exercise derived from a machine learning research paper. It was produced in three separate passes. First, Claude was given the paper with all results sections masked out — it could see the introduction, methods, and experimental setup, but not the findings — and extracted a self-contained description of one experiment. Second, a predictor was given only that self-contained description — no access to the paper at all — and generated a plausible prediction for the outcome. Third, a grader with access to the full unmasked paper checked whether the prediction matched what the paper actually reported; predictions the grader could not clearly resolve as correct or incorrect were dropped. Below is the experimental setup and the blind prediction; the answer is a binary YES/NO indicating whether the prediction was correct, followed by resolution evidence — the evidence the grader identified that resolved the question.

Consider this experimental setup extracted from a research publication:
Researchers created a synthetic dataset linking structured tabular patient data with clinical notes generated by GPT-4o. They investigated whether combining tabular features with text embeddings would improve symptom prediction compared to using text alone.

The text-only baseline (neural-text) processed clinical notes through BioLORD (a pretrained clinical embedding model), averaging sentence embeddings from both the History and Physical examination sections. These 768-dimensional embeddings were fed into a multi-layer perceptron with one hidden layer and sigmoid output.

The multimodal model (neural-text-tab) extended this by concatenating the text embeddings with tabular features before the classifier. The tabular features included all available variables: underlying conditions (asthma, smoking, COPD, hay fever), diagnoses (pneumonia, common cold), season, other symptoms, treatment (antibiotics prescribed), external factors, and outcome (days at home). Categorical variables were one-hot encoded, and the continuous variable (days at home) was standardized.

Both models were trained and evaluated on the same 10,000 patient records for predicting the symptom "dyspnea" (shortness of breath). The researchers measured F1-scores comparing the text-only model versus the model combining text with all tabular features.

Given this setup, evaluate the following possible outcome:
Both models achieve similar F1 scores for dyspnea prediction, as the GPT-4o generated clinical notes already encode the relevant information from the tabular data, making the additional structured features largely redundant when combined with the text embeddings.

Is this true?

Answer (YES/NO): YES